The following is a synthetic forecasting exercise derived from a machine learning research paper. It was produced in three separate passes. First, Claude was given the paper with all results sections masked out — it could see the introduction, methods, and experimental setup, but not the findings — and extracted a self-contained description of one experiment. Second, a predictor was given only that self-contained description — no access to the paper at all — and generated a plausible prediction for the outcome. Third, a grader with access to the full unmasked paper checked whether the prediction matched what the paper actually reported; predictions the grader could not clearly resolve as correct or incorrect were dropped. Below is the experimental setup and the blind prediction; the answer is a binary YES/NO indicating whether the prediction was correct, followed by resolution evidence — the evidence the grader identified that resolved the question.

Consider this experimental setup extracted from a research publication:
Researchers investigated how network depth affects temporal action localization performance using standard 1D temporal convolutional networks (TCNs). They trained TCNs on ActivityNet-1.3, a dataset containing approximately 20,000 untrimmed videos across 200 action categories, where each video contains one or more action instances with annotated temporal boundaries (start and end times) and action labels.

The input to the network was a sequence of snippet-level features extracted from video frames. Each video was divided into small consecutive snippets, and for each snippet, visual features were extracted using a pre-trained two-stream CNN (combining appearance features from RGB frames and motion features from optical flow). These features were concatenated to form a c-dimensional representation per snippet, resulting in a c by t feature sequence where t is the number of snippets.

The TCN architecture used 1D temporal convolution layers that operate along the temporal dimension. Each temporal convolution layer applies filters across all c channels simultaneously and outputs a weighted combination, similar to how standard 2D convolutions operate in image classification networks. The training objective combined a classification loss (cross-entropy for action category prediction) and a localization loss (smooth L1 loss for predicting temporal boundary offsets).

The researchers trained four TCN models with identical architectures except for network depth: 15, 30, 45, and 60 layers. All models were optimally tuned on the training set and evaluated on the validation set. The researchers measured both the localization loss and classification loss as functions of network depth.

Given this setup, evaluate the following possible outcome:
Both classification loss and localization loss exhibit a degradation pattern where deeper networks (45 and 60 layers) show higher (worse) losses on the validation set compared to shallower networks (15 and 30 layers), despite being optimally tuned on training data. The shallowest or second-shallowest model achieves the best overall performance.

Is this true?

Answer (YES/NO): NO